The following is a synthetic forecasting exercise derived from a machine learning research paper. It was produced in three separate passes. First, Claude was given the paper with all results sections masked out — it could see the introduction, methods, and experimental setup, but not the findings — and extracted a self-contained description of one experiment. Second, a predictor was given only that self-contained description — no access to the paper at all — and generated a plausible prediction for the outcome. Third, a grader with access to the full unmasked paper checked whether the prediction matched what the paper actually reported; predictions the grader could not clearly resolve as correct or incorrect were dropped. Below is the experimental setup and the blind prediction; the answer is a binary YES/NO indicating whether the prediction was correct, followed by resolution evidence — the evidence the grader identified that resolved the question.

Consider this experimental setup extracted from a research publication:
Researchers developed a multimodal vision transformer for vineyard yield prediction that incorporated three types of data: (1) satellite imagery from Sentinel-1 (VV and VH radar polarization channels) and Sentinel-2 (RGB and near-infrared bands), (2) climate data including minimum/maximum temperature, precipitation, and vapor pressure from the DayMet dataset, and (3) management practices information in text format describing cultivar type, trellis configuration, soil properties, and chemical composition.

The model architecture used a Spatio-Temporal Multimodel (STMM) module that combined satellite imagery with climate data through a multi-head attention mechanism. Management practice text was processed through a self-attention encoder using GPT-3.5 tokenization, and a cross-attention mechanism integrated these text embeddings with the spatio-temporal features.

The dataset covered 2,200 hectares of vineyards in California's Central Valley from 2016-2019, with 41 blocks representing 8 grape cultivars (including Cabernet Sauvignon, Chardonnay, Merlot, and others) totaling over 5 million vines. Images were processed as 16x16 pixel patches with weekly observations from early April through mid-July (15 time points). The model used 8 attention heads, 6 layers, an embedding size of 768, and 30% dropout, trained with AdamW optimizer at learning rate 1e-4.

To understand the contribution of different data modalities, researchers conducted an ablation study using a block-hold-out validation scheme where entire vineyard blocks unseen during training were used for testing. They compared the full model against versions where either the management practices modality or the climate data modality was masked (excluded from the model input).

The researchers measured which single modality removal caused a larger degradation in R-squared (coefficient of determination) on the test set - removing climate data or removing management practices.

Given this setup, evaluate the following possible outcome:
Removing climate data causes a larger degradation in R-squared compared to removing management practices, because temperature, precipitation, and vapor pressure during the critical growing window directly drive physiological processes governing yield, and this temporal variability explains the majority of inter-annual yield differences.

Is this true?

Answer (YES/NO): YES